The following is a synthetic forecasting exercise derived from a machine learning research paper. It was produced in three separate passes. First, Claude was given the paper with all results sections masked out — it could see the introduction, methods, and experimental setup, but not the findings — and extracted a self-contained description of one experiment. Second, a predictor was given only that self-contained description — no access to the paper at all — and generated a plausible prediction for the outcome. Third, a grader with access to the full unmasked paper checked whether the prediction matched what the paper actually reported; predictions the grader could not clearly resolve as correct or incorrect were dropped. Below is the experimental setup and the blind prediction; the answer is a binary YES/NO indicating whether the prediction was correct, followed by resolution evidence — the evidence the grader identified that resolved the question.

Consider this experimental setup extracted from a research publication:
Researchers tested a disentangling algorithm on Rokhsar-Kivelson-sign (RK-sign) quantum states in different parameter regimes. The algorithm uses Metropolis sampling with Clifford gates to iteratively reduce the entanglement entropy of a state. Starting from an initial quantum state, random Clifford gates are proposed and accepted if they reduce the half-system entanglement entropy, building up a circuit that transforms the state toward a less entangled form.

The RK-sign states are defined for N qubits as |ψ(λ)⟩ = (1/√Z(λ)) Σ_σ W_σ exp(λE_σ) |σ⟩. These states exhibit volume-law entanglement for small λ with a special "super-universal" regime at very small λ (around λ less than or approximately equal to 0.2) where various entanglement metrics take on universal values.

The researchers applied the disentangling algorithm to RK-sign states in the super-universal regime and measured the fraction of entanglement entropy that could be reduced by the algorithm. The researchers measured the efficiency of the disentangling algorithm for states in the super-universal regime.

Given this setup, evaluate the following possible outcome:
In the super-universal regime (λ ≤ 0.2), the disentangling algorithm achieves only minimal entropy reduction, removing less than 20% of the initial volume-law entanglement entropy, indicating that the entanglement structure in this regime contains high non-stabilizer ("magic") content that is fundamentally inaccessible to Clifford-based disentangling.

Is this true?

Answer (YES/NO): YES